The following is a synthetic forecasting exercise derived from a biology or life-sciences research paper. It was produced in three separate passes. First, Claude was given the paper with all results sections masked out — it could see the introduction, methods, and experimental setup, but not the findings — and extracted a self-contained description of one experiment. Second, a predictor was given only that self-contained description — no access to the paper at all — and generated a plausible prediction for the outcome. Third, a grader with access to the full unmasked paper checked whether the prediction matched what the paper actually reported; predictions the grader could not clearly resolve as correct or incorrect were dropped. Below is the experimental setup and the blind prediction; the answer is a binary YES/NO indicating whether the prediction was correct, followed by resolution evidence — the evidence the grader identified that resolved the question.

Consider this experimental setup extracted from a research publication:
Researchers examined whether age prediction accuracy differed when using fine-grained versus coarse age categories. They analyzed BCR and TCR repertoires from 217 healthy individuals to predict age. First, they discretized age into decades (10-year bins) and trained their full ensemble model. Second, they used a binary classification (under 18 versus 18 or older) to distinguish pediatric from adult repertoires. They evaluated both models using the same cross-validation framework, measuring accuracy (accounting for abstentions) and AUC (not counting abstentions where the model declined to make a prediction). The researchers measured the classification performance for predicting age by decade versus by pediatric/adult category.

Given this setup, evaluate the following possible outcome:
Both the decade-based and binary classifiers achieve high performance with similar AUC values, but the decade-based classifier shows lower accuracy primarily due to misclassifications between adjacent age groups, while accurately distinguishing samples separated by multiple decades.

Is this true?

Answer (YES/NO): NO